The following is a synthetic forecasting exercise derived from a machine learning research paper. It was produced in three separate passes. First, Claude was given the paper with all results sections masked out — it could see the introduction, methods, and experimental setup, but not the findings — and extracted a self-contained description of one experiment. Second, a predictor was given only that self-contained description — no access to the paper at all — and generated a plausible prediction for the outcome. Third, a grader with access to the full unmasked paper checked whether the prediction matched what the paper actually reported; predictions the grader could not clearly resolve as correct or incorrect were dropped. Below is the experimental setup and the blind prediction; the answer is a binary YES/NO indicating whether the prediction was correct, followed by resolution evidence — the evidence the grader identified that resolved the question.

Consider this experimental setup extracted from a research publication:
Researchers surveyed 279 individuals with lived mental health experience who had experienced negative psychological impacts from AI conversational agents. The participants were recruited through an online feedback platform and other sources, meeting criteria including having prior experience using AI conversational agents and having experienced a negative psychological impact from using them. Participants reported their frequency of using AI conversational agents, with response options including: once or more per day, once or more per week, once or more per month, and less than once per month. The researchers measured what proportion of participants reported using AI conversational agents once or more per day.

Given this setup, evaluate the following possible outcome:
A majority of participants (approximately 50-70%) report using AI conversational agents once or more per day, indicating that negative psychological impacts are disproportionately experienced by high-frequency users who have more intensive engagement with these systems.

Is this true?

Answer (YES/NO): YES